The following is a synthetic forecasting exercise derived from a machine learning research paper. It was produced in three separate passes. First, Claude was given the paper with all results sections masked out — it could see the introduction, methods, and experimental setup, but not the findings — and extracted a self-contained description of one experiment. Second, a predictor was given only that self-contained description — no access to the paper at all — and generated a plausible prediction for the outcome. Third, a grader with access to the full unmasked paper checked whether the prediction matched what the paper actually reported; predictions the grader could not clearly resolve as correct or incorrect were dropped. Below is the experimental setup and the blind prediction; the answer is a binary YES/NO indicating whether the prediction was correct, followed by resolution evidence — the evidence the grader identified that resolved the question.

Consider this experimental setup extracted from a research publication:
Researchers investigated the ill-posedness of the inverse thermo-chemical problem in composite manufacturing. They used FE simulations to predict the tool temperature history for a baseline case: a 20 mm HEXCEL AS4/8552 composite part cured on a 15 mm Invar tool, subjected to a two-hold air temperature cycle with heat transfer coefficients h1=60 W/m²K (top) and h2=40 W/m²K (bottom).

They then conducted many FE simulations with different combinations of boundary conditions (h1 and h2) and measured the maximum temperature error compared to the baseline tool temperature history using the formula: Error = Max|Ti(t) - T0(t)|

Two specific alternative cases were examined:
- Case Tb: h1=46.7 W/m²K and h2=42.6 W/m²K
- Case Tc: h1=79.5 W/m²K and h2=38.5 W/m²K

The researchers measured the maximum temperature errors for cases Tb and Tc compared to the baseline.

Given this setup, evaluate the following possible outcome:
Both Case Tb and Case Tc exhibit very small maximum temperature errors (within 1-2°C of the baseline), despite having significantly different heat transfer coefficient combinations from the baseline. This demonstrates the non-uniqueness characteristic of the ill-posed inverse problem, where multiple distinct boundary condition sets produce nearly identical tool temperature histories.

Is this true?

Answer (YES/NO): YES